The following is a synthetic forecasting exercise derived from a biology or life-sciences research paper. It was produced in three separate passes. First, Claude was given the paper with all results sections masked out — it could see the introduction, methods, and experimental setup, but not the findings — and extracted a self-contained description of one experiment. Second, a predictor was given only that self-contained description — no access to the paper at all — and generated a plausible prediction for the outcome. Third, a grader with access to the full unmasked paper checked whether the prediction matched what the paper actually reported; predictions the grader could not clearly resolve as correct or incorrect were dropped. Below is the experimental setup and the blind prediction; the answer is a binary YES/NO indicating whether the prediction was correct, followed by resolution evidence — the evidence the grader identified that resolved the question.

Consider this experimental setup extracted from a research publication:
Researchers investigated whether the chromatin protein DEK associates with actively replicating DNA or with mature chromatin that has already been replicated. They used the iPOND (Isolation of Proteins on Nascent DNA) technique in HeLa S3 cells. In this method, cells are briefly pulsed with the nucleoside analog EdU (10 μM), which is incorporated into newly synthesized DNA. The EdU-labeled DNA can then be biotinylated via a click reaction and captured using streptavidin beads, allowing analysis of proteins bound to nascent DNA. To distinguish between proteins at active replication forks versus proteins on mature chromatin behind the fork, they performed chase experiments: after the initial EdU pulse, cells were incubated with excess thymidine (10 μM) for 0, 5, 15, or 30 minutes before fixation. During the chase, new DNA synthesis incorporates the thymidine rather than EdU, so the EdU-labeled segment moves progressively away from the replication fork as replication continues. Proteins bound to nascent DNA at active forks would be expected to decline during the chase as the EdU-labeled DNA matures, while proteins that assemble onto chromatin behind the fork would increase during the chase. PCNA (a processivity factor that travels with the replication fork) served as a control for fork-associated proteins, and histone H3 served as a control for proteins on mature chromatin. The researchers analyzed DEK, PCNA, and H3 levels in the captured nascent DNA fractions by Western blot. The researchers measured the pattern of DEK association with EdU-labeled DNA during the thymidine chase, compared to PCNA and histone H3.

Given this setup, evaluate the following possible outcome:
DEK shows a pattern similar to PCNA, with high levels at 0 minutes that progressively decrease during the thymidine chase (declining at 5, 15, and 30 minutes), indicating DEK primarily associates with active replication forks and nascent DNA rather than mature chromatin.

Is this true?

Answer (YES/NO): NO